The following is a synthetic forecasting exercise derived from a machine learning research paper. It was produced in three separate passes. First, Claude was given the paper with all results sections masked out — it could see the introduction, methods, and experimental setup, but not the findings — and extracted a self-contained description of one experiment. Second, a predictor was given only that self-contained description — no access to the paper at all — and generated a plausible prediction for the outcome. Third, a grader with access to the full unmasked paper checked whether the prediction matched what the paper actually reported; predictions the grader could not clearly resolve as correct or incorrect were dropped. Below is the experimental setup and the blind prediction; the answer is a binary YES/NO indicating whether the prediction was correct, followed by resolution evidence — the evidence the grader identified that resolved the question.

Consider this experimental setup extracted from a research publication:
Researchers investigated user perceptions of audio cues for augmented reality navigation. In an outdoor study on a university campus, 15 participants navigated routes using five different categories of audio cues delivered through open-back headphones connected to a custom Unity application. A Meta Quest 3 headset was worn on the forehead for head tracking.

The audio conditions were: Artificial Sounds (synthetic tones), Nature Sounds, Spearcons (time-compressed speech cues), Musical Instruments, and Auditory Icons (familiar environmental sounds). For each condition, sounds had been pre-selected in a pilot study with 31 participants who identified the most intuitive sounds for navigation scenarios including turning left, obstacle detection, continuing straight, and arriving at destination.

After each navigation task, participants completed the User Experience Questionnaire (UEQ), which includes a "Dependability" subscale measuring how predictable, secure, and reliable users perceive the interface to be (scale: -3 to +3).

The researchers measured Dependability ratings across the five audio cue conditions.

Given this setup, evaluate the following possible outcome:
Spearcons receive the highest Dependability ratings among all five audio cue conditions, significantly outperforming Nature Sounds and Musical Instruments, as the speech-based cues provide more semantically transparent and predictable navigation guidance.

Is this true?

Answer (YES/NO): NO